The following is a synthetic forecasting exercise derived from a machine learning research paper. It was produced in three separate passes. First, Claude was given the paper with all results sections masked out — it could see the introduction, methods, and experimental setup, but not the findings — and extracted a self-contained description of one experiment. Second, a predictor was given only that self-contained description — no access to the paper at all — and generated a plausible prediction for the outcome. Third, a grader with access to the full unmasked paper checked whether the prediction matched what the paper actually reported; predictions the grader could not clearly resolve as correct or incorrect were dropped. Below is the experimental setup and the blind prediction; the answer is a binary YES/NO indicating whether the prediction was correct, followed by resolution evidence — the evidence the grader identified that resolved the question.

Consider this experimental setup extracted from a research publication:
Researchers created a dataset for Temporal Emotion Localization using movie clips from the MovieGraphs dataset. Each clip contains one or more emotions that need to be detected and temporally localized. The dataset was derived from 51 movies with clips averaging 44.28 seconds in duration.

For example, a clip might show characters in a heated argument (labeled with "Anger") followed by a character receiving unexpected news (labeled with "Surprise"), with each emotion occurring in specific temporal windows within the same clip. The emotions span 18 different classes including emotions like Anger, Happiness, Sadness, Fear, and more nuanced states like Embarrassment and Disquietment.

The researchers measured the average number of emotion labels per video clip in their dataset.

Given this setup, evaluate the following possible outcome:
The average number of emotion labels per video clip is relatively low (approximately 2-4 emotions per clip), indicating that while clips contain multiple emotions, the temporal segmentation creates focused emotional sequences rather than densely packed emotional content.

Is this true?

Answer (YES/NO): YES